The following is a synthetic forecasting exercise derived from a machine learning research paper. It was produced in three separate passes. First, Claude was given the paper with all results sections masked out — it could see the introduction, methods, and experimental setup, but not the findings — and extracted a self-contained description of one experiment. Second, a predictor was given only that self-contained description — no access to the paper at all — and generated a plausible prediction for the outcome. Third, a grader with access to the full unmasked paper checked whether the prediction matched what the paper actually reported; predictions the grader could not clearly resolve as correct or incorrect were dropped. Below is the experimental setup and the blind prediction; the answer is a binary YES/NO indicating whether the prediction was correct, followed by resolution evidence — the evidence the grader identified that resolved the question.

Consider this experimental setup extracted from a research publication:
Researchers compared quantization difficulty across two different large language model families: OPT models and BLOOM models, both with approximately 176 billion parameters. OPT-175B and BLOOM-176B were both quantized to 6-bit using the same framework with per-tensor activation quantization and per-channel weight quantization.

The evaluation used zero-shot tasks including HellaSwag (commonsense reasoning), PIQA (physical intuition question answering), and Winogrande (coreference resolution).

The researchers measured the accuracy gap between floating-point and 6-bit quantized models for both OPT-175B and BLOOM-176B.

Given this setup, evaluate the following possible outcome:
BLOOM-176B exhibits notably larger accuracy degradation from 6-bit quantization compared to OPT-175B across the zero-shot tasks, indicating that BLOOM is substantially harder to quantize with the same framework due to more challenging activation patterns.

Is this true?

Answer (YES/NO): NO